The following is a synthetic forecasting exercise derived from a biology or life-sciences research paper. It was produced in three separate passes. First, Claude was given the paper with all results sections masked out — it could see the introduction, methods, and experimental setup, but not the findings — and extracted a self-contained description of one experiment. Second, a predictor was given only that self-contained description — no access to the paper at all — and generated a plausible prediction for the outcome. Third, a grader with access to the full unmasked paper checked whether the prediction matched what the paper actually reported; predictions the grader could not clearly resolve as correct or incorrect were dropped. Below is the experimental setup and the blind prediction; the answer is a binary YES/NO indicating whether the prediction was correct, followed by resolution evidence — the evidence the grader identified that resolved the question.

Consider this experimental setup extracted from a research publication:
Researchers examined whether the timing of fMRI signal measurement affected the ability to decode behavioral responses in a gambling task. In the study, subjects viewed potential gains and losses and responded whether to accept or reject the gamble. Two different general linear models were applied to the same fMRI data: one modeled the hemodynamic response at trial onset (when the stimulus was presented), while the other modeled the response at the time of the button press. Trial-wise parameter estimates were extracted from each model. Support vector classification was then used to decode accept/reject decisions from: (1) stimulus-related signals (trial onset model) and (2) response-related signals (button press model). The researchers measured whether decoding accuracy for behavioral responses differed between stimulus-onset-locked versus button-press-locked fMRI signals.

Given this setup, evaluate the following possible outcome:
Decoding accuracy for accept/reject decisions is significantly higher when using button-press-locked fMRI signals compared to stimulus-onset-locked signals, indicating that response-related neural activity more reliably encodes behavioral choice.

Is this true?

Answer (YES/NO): NO